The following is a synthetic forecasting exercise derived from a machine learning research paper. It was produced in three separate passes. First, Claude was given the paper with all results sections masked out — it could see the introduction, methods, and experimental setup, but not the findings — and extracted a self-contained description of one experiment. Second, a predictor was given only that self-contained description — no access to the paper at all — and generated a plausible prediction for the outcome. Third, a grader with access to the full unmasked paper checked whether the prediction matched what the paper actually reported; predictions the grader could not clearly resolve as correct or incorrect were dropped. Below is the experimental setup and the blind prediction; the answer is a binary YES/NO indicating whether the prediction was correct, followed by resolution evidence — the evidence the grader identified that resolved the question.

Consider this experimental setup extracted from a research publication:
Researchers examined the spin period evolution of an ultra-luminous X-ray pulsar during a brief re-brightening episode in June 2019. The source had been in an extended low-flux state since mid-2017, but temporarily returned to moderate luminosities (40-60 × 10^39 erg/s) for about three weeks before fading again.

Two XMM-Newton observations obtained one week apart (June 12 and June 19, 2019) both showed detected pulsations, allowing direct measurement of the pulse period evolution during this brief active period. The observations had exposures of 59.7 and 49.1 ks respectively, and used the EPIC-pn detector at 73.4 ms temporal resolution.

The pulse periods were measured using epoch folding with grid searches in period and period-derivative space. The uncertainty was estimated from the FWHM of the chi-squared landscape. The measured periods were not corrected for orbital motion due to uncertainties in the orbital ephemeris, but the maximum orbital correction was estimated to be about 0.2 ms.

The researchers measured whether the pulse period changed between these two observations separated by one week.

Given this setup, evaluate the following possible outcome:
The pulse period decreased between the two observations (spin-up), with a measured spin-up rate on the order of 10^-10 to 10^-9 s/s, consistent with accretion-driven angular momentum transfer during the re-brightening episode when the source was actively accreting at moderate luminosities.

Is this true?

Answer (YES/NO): YES